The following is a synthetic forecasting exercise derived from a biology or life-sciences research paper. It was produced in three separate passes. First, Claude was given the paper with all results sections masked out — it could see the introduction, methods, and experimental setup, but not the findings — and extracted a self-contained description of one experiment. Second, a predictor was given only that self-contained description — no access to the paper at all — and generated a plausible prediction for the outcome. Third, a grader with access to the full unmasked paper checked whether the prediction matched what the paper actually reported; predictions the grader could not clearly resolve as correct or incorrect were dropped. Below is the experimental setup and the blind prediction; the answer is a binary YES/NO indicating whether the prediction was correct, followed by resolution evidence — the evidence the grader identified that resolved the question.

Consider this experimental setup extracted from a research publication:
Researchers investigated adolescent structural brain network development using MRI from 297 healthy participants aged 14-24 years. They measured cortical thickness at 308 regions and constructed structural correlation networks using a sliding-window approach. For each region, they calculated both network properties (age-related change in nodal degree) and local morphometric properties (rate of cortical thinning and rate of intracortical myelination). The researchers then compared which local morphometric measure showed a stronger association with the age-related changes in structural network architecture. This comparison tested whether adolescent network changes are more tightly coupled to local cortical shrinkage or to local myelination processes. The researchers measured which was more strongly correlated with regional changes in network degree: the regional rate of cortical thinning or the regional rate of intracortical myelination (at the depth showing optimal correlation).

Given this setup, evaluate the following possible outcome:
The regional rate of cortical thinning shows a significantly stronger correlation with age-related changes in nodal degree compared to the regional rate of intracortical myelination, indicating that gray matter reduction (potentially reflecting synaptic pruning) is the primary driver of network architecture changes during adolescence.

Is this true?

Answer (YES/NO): NO